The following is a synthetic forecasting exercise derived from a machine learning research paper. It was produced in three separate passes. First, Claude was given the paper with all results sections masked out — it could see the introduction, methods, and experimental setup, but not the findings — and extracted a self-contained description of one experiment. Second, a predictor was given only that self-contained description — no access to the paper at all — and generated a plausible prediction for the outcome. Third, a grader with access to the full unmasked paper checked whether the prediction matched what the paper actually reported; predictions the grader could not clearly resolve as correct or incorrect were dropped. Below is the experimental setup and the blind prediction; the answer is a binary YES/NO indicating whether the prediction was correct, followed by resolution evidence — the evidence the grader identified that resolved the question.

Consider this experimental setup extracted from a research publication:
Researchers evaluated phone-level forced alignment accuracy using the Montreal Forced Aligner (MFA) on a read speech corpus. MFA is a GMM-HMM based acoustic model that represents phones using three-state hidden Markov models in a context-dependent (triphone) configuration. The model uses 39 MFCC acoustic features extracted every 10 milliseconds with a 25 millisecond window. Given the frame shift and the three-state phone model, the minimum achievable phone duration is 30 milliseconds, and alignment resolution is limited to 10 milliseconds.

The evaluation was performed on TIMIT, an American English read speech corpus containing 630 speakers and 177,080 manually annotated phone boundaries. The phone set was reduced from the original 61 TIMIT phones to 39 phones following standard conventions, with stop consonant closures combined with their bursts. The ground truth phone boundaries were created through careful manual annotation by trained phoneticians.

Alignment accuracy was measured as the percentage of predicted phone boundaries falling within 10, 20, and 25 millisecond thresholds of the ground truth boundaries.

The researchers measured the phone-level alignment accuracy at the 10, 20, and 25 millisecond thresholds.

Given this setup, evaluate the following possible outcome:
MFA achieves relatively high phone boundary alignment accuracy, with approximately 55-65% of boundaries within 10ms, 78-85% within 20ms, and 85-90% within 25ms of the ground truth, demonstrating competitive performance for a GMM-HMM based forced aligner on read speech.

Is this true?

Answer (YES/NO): NO